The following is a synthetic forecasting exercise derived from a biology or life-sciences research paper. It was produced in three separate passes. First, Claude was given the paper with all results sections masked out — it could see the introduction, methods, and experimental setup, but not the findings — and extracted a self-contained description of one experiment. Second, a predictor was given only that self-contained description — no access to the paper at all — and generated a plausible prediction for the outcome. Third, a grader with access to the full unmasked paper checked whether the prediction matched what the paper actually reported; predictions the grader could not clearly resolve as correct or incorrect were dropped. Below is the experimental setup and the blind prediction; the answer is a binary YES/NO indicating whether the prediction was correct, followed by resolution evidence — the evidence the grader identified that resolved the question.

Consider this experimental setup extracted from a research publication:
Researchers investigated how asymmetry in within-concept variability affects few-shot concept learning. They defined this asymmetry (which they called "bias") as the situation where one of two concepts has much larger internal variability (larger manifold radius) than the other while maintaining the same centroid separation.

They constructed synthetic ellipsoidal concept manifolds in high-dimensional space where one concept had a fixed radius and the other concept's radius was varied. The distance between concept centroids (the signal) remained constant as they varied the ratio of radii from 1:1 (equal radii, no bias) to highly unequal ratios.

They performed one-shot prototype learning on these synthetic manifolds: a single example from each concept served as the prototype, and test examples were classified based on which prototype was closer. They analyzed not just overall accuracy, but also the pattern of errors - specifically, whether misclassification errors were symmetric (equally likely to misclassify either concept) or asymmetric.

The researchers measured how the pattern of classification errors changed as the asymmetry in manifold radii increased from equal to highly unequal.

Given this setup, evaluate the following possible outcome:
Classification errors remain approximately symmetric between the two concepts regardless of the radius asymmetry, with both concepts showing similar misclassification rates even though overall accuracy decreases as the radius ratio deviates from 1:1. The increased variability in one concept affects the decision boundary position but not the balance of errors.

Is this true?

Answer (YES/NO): NO